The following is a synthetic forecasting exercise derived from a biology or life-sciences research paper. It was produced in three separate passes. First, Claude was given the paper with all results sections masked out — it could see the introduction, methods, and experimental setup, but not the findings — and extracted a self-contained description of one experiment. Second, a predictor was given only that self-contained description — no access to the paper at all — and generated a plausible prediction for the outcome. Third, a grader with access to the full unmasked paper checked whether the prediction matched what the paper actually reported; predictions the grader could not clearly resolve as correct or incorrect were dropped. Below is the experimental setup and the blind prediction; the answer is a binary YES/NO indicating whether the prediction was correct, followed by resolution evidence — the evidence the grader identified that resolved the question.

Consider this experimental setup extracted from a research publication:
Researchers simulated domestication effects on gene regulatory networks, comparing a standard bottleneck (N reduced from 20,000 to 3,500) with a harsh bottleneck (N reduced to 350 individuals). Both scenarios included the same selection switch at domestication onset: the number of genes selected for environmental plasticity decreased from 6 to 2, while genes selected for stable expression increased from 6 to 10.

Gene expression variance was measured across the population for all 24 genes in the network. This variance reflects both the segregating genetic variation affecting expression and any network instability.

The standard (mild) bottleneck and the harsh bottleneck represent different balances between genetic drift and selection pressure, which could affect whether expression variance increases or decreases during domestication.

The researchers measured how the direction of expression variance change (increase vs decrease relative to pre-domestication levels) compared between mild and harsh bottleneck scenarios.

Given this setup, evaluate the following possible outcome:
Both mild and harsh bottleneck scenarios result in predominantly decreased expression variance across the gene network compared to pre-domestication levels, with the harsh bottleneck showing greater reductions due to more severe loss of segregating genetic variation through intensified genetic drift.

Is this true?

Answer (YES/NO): NO